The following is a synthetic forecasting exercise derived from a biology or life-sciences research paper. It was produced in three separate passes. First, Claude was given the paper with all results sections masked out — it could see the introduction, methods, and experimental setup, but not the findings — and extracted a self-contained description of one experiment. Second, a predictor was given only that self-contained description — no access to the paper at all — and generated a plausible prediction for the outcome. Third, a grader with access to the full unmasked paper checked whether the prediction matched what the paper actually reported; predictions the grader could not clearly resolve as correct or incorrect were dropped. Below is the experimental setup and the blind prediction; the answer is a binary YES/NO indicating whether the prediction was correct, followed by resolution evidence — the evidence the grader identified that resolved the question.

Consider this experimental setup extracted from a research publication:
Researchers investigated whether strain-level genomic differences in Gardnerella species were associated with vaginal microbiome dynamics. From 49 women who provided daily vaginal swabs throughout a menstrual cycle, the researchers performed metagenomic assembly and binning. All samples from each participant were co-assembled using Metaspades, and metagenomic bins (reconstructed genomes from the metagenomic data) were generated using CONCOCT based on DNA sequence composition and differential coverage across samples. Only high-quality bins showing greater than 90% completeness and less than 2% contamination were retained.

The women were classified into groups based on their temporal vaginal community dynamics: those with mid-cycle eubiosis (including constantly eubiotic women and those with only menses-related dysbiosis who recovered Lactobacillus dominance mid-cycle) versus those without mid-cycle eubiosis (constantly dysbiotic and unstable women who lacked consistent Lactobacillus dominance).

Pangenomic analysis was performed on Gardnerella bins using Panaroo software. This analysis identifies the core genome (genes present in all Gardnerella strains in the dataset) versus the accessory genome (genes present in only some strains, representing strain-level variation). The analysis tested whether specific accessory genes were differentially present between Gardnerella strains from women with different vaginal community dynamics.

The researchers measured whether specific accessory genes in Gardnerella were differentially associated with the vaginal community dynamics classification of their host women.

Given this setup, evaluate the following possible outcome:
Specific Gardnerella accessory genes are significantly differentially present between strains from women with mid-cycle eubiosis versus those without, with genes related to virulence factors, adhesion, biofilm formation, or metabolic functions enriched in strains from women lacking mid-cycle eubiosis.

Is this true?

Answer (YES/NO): NO